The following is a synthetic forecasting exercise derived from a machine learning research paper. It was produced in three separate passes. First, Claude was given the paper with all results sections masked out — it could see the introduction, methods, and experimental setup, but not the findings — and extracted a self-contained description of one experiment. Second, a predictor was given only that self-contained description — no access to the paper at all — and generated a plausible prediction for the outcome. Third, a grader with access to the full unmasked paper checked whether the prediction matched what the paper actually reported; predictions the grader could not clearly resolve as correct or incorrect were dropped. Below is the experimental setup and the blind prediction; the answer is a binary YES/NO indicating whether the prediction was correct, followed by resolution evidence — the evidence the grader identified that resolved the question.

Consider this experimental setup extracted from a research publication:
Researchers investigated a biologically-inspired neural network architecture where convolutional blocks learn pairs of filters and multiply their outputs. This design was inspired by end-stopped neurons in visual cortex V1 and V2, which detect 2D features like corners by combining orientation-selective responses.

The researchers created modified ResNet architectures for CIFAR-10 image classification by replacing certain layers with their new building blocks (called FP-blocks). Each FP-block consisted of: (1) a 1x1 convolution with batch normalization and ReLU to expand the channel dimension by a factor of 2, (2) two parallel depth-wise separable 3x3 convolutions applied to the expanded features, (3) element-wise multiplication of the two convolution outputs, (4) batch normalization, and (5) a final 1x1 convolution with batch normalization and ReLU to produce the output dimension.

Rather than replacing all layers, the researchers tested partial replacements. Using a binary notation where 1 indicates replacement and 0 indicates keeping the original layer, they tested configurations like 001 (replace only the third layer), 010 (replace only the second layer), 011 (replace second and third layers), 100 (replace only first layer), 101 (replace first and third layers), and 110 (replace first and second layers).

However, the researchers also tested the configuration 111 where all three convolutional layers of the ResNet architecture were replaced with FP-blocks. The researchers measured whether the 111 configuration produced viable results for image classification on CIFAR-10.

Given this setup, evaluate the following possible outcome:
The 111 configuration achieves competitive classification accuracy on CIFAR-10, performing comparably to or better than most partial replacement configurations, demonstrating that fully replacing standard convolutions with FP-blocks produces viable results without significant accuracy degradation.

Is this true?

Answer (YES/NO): NO